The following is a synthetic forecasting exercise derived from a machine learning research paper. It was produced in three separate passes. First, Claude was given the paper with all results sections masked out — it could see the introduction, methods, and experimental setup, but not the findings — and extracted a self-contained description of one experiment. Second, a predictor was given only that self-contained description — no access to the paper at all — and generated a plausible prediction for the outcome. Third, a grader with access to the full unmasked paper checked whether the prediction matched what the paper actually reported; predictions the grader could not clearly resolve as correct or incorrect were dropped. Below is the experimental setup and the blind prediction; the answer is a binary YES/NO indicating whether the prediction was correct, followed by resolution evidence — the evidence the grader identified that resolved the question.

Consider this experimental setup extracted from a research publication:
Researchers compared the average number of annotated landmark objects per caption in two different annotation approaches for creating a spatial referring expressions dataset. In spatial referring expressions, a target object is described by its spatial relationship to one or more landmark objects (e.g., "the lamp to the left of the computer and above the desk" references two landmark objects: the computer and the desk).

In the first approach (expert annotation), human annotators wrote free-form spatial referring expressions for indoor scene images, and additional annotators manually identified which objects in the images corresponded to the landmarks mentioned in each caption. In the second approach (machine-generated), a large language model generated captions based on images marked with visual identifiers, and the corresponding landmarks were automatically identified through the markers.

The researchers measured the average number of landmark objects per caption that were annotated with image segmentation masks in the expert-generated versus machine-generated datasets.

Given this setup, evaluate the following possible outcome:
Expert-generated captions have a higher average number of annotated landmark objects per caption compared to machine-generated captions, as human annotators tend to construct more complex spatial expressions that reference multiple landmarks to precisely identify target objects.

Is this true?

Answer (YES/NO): YES